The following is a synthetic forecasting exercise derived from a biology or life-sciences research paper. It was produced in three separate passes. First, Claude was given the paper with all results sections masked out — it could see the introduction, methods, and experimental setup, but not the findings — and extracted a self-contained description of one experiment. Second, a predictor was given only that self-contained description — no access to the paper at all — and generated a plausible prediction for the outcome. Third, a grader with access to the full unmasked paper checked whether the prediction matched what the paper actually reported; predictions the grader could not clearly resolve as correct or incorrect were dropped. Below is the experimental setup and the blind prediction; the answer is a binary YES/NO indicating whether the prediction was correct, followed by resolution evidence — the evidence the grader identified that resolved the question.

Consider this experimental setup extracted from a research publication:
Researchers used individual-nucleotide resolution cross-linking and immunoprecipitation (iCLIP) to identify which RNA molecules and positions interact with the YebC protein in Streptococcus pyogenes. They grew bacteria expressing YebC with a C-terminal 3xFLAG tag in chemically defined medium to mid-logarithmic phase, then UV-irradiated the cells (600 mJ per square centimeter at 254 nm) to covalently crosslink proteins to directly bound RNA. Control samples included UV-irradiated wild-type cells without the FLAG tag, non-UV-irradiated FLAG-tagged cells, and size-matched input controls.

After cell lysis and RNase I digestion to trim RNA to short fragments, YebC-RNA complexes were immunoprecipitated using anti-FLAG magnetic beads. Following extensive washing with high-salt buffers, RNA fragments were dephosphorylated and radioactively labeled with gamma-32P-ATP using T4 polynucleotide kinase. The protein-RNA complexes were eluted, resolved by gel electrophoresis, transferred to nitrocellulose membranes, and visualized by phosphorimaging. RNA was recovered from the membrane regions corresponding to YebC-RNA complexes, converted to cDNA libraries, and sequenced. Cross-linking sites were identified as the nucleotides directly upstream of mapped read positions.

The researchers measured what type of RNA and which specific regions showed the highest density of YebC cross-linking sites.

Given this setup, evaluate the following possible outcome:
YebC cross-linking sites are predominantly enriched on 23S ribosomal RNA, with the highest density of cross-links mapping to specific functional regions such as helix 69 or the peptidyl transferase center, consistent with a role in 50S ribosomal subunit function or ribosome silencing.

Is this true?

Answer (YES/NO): YES